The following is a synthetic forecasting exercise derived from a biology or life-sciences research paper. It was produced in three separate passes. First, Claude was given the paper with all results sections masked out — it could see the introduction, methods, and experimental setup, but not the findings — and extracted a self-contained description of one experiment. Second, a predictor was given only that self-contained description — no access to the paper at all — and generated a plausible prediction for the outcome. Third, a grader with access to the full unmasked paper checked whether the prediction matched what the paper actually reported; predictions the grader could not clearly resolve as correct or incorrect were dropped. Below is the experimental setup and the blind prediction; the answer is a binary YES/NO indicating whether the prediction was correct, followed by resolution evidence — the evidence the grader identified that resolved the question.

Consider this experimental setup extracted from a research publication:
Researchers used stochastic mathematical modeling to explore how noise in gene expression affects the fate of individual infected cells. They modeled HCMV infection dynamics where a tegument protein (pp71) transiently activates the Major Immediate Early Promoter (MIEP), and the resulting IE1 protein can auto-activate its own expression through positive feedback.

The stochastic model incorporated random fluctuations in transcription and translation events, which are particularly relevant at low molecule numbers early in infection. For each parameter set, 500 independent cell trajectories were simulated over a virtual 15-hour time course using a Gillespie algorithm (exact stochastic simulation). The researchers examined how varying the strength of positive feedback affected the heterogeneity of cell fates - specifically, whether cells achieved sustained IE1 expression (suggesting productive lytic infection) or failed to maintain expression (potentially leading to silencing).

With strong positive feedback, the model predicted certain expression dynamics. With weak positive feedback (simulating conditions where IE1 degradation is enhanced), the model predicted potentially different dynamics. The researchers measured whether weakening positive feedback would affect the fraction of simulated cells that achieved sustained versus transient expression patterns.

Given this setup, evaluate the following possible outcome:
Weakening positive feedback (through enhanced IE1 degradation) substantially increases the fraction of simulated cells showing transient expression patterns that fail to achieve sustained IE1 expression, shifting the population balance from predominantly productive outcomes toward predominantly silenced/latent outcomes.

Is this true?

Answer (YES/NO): YES